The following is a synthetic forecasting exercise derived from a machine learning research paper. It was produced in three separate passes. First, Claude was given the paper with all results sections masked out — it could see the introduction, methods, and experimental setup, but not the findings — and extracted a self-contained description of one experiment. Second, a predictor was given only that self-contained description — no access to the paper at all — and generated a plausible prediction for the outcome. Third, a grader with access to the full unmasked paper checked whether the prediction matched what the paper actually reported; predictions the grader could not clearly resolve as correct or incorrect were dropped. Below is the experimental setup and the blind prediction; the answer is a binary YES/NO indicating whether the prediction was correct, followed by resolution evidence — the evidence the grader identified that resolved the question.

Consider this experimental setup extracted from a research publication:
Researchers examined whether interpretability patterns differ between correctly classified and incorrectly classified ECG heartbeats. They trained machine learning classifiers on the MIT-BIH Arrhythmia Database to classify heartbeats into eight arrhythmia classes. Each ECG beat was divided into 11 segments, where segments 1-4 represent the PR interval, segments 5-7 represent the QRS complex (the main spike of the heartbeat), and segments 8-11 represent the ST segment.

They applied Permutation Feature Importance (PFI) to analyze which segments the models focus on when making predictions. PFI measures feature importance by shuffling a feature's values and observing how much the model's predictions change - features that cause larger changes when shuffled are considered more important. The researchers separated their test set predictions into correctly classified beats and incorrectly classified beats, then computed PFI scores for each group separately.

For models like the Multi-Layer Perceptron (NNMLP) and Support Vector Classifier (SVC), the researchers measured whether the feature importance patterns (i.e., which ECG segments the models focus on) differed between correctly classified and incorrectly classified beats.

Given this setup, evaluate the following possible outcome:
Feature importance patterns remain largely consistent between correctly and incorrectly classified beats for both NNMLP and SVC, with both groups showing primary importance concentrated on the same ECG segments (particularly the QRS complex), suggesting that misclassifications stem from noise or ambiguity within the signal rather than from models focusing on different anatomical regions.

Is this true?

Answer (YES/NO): NO